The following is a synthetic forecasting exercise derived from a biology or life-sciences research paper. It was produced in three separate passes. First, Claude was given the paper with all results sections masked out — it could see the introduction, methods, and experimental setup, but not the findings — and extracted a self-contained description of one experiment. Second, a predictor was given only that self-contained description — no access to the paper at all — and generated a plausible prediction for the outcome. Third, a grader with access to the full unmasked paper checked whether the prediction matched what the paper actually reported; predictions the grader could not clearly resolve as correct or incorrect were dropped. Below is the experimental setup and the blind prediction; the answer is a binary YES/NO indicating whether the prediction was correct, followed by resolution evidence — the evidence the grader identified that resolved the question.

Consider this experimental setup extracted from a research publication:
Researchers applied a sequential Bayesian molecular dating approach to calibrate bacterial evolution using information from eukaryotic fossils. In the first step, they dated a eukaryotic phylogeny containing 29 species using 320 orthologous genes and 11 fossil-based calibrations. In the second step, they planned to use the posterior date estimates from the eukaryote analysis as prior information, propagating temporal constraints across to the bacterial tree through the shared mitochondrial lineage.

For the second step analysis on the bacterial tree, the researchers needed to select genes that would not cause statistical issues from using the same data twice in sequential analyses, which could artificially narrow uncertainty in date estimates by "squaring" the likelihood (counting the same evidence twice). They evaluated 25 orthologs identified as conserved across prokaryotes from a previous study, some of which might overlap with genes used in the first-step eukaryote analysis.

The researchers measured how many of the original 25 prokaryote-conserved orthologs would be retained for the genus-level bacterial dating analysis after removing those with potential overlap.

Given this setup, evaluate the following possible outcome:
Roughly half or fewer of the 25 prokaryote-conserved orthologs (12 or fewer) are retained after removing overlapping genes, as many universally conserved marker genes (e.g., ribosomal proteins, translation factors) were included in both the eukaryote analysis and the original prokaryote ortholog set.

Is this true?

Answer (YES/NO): NO